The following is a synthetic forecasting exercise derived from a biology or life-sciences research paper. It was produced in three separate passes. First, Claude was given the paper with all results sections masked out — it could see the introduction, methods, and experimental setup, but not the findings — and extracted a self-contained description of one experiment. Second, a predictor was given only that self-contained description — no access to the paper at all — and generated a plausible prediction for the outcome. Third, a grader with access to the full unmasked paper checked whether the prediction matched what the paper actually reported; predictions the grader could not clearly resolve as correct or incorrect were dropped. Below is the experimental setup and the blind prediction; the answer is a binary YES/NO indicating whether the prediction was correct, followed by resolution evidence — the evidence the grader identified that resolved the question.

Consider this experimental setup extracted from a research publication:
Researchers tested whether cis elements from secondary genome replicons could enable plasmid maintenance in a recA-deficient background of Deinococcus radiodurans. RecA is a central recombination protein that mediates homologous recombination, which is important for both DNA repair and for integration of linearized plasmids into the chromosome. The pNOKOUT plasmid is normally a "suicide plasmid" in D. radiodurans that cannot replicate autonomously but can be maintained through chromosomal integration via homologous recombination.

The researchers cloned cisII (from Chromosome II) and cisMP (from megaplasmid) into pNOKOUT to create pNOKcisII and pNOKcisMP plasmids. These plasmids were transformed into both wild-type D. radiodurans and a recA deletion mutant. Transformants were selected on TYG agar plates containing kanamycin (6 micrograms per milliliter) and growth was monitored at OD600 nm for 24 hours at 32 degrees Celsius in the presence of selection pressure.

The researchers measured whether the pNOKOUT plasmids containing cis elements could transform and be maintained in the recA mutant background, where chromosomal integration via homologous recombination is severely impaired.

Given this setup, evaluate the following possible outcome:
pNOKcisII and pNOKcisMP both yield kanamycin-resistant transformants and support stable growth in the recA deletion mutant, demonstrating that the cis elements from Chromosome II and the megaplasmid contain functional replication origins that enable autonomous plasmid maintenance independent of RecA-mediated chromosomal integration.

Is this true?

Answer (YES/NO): YES